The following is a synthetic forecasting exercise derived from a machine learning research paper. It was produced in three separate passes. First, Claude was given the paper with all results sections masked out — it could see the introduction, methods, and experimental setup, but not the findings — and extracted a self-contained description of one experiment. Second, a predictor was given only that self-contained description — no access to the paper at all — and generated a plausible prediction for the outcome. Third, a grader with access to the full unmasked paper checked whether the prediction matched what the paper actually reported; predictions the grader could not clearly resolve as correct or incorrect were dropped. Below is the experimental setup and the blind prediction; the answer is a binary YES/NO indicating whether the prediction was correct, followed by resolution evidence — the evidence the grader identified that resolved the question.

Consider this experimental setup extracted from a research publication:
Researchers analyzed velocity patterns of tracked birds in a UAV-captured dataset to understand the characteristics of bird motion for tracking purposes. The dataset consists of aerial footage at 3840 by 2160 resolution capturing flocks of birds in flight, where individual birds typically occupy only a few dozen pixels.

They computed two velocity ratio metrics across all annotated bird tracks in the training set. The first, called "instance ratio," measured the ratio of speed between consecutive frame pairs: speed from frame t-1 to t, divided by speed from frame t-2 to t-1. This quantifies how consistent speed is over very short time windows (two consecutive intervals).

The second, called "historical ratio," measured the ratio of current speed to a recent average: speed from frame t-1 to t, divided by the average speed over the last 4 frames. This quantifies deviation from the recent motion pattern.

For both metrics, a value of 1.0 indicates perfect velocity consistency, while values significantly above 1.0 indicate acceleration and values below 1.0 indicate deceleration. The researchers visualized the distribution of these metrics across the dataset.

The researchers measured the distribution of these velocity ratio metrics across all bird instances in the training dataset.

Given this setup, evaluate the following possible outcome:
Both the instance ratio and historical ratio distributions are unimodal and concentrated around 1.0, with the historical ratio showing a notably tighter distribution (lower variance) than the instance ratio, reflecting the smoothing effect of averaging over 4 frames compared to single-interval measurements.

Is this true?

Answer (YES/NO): NO